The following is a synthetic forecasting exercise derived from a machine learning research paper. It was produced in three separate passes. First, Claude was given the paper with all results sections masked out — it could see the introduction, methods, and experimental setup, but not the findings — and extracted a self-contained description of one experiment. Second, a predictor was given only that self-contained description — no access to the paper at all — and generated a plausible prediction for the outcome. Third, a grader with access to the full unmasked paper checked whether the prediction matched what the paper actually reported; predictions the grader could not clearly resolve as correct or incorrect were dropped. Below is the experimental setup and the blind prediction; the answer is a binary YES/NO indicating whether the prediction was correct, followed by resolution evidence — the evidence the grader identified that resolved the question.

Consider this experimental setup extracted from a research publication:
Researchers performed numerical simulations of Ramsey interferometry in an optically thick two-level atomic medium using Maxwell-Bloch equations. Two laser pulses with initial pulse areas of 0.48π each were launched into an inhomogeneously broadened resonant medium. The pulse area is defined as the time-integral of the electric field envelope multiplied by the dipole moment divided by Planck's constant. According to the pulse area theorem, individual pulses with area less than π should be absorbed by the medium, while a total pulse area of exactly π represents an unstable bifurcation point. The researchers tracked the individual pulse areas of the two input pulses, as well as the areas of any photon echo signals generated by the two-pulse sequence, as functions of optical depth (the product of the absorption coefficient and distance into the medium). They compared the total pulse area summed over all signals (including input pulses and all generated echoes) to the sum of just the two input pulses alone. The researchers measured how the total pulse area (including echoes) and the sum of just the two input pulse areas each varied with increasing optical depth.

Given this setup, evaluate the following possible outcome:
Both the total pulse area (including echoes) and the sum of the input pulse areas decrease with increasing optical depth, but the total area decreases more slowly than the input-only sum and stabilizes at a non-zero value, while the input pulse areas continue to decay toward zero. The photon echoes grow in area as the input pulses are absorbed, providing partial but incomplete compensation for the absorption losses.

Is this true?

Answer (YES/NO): NO